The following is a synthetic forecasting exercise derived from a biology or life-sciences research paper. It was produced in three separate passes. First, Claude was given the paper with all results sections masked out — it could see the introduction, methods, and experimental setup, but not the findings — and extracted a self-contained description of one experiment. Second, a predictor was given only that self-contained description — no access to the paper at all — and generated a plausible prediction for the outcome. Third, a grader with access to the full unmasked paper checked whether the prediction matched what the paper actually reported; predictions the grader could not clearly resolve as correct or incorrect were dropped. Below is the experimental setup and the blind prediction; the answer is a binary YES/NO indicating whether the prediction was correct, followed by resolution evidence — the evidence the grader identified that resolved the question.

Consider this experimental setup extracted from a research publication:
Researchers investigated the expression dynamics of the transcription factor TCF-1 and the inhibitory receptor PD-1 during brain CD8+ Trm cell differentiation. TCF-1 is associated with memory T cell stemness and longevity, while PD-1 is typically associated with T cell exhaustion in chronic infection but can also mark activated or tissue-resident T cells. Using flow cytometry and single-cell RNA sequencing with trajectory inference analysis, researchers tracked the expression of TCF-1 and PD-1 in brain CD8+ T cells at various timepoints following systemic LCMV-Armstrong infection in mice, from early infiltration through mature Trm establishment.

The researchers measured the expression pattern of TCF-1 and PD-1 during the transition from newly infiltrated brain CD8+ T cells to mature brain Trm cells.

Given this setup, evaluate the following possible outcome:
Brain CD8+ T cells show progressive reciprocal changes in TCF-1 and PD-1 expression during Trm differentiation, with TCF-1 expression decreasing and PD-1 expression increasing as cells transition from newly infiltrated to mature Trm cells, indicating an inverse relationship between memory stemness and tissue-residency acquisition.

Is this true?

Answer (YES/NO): YES